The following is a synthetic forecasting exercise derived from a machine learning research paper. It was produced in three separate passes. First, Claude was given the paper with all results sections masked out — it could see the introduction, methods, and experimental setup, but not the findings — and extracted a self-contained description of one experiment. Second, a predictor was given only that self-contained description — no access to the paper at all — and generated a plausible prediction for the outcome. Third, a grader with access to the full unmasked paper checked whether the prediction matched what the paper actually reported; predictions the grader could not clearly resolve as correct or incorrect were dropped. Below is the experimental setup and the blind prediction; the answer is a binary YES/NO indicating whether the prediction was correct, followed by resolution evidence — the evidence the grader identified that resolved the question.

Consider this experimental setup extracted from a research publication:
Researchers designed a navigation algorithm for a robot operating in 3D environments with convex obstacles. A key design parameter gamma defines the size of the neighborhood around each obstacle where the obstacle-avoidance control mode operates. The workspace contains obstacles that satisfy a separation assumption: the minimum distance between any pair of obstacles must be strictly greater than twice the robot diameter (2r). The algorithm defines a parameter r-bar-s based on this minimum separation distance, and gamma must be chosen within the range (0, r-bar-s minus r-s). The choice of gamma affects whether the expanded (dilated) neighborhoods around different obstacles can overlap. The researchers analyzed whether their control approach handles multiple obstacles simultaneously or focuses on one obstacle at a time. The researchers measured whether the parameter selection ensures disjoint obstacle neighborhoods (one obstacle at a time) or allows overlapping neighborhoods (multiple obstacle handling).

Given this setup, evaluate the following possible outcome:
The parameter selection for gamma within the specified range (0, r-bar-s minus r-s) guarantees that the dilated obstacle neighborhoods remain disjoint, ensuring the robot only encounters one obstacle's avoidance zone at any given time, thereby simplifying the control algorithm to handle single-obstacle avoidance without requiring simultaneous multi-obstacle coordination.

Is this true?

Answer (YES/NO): YES